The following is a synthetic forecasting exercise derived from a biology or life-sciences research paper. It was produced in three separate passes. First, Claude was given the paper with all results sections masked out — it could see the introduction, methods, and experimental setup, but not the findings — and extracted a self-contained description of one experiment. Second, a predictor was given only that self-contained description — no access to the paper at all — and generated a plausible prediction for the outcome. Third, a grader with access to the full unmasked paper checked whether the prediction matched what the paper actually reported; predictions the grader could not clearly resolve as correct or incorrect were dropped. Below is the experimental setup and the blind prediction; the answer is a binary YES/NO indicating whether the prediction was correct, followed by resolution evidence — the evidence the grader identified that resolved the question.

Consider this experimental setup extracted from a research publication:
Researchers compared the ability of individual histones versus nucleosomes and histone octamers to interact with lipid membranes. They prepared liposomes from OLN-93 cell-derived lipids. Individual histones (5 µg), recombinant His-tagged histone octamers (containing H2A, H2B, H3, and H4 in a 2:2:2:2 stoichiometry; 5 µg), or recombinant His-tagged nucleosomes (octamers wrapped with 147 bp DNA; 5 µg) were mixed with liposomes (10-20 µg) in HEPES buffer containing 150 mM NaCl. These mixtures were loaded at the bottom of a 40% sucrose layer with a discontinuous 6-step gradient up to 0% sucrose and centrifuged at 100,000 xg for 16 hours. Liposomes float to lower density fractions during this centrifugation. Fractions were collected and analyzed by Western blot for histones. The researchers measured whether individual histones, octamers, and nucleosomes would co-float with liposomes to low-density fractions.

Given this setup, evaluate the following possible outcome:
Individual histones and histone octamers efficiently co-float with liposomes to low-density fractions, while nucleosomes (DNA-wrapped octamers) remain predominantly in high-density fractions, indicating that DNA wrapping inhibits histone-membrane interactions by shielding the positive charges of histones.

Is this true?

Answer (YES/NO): YES